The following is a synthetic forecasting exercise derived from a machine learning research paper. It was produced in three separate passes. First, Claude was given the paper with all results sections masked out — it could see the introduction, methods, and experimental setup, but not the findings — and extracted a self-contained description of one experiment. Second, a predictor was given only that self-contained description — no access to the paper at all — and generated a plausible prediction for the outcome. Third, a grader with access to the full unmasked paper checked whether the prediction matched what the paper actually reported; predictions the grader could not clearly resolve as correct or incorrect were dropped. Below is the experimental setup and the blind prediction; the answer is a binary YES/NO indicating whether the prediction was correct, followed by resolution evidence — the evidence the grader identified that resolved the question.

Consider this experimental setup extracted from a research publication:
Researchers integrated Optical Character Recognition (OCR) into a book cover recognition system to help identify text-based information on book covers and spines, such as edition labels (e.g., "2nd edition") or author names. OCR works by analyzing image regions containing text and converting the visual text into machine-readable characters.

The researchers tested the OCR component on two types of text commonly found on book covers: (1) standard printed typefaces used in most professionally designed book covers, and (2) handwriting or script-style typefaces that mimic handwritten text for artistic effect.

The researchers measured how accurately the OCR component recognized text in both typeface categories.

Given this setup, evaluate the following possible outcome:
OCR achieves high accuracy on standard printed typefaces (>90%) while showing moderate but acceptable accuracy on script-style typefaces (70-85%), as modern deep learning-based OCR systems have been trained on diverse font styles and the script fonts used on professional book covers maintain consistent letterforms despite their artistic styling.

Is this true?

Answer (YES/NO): NO